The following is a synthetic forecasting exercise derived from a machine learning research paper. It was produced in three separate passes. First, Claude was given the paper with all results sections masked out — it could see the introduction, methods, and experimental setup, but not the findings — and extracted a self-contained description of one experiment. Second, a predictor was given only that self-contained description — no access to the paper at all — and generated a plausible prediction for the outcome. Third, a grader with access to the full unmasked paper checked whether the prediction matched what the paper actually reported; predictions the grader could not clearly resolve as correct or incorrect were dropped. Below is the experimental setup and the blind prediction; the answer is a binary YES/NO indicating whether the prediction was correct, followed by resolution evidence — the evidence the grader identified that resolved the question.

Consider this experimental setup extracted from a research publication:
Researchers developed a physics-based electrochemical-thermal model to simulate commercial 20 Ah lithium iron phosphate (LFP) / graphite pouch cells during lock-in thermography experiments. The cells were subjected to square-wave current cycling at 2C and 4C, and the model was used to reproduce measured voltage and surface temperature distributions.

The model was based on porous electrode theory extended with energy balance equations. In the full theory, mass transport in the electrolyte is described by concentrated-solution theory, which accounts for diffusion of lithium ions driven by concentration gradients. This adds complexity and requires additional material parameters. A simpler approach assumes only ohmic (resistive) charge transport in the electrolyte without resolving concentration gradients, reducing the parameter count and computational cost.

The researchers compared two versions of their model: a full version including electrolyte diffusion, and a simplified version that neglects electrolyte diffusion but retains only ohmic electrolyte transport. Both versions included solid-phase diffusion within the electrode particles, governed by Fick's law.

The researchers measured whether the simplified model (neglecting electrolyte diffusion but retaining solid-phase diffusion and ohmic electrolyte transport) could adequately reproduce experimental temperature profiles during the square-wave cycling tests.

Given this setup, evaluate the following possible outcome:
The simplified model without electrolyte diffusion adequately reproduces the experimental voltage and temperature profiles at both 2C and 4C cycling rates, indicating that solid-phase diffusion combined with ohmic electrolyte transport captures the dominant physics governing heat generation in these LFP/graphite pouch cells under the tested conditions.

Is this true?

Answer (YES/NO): YES